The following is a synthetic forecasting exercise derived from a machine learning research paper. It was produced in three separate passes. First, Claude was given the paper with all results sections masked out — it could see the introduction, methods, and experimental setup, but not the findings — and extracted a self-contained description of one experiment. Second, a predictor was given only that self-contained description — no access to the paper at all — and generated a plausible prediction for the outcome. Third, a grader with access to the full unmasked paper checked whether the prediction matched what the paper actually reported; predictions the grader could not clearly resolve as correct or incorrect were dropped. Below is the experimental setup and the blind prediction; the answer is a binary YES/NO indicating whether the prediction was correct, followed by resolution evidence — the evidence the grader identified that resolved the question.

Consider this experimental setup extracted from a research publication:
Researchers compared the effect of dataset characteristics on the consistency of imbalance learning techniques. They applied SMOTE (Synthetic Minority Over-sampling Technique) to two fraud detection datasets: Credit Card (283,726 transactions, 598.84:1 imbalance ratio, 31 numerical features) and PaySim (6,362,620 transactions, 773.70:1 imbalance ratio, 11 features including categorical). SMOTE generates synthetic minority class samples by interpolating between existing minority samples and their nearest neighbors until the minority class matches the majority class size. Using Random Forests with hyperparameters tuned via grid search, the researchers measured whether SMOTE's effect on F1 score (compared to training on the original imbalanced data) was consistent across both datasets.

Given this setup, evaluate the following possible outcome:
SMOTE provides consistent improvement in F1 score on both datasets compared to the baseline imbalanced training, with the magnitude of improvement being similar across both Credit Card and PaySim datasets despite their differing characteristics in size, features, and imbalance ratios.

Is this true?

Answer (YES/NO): NO